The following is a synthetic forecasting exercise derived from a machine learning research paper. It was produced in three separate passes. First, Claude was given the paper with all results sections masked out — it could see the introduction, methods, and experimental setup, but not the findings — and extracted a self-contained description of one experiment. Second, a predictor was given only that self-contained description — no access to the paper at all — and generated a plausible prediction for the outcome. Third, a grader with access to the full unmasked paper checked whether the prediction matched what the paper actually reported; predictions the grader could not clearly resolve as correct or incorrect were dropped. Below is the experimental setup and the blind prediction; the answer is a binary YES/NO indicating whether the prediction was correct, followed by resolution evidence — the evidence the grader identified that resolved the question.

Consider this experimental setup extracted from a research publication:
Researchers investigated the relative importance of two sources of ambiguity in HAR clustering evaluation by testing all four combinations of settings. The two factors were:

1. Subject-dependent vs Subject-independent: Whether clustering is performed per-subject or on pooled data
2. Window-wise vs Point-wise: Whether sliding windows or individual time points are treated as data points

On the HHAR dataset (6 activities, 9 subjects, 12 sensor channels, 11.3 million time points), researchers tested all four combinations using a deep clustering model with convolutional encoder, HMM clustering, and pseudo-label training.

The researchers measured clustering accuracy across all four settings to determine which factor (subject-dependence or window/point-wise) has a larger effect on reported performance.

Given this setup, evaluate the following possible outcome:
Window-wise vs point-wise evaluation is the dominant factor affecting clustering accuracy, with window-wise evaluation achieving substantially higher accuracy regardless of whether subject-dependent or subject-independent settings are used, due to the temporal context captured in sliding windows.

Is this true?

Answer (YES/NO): NO